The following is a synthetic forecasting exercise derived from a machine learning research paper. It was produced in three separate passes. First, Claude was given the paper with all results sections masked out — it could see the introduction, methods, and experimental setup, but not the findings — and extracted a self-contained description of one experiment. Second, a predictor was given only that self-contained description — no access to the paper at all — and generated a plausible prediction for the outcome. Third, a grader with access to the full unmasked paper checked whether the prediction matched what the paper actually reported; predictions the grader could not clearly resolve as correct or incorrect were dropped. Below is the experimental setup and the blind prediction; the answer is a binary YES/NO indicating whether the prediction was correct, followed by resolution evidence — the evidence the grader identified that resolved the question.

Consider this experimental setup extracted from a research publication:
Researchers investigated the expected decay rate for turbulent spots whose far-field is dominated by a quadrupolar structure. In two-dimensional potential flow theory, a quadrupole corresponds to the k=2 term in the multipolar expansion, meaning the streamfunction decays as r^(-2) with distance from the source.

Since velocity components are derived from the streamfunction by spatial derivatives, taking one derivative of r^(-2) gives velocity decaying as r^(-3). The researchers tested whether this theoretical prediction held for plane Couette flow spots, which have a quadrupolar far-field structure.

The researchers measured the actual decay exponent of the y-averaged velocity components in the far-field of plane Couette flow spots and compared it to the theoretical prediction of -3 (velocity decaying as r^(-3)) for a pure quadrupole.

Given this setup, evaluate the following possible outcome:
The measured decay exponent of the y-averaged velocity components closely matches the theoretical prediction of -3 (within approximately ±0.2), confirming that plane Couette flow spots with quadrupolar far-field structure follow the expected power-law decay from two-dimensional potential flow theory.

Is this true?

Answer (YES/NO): YES